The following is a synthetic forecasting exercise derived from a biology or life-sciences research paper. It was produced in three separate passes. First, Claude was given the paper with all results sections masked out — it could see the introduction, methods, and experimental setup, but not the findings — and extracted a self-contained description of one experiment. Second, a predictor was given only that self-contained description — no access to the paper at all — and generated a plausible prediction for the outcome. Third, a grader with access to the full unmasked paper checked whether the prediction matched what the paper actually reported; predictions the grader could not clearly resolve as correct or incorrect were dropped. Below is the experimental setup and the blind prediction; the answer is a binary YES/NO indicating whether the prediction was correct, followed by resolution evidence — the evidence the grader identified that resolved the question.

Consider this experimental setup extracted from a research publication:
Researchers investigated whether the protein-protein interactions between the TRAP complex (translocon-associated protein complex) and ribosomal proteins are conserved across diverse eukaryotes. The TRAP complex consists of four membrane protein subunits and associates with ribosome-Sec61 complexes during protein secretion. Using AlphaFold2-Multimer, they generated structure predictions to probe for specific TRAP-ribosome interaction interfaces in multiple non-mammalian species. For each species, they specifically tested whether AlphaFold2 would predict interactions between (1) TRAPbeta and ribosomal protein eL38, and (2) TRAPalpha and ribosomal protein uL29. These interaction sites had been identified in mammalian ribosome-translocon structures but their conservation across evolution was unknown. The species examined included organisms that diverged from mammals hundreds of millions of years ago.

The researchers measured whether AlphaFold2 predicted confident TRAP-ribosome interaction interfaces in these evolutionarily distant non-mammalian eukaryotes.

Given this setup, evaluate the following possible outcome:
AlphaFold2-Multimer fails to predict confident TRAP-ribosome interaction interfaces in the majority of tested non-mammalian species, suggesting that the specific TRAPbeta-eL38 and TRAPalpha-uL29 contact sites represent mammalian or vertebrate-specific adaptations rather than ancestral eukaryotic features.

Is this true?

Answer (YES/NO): NO